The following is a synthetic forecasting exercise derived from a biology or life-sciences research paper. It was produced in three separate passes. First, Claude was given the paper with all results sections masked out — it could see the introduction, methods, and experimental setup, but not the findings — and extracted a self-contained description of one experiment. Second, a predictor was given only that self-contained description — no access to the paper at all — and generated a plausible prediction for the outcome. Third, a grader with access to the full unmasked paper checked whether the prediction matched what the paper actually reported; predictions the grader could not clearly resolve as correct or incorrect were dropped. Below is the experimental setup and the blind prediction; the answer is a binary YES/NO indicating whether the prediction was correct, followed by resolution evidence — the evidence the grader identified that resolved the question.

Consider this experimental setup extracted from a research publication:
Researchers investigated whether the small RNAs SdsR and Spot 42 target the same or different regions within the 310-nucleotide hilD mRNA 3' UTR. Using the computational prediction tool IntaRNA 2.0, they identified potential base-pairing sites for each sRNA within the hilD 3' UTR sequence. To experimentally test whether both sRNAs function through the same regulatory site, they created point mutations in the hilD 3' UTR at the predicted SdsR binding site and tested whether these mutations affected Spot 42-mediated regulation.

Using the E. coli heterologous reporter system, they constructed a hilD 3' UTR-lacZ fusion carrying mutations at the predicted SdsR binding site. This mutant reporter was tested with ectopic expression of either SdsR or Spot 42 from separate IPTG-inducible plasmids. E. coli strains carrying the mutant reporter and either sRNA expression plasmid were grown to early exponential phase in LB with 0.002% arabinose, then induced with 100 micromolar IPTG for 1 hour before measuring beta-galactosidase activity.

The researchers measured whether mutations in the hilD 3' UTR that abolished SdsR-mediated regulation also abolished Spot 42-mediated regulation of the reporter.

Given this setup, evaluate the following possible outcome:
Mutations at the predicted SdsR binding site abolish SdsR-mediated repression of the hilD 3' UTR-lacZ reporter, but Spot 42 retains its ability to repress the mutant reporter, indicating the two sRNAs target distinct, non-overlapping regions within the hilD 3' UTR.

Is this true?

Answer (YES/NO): NO